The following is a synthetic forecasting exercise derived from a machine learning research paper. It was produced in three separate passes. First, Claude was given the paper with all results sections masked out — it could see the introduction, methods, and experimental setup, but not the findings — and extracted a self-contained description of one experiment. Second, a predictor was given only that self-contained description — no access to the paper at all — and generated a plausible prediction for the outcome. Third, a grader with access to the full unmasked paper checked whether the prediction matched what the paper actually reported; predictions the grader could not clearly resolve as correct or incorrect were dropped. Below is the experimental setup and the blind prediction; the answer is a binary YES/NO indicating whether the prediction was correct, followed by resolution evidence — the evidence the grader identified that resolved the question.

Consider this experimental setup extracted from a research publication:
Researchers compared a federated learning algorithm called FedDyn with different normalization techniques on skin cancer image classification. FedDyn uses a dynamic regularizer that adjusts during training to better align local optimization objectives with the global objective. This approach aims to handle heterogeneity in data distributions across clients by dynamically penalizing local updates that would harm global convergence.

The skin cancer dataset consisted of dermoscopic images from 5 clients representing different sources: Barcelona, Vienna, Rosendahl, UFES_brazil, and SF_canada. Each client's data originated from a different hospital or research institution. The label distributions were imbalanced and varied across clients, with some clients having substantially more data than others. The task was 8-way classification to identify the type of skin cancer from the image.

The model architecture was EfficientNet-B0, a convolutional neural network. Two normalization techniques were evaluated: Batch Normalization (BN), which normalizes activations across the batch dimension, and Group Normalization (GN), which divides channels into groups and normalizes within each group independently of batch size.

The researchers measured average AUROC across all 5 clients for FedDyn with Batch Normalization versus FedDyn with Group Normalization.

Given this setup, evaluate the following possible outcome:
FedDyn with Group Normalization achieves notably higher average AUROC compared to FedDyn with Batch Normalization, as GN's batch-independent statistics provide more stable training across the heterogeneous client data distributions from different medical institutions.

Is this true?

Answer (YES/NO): YES